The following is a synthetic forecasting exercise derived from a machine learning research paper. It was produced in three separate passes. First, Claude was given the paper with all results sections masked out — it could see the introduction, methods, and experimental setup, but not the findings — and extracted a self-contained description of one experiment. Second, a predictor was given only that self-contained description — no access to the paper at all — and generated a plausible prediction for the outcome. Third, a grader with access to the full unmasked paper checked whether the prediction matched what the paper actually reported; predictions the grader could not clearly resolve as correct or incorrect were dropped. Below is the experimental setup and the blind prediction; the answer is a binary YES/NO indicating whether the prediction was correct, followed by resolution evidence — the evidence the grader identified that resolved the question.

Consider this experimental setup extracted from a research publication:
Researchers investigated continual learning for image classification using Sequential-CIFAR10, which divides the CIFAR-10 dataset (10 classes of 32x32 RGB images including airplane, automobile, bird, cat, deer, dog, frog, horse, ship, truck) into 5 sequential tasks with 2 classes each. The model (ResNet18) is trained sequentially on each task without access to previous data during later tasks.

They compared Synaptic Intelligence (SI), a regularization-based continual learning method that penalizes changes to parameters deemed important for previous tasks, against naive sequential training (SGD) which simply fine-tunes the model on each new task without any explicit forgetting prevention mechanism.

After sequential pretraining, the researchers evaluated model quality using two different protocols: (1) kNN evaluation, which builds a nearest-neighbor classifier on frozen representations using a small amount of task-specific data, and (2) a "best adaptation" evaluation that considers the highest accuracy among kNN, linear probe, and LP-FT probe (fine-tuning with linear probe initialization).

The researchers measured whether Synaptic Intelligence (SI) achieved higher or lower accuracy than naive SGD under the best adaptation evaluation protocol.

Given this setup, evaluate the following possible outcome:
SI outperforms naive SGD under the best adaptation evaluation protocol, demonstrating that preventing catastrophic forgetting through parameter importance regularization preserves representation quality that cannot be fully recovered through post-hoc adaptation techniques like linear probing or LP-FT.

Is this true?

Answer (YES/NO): NO